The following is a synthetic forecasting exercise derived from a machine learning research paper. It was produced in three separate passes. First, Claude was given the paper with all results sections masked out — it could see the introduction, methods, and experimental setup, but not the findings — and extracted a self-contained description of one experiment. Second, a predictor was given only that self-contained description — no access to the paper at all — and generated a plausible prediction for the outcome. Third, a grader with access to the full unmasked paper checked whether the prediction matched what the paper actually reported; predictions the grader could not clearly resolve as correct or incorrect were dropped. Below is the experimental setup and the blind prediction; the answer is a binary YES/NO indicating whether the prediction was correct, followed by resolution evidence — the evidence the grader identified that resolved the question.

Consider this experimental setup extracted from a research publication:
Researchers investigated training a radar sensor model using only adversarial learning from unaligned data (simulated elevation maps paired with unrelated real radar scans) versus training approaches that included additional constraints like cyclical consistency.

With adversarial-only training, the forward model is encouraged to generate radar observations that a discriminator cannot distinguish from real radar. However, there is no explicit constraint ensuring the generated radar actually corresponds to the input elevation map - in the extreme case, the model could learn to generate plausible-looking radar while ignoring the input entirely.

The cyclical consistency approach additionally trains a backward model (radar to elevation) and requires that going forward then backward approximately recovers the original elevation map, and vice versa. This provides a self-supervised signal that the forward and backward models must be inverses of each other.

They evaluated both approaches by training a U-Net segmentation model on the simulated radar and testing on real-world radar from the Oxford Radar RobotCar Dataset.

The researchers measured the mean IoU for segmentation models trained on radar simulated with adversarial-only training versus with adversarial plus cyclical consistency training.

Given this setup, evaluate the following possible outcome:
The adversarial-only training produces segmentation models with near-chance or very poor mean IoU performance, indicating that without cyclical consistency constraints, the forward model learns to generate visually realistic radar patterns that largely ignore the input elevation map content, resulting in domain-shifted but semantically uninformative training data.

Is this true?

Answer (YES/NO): YES